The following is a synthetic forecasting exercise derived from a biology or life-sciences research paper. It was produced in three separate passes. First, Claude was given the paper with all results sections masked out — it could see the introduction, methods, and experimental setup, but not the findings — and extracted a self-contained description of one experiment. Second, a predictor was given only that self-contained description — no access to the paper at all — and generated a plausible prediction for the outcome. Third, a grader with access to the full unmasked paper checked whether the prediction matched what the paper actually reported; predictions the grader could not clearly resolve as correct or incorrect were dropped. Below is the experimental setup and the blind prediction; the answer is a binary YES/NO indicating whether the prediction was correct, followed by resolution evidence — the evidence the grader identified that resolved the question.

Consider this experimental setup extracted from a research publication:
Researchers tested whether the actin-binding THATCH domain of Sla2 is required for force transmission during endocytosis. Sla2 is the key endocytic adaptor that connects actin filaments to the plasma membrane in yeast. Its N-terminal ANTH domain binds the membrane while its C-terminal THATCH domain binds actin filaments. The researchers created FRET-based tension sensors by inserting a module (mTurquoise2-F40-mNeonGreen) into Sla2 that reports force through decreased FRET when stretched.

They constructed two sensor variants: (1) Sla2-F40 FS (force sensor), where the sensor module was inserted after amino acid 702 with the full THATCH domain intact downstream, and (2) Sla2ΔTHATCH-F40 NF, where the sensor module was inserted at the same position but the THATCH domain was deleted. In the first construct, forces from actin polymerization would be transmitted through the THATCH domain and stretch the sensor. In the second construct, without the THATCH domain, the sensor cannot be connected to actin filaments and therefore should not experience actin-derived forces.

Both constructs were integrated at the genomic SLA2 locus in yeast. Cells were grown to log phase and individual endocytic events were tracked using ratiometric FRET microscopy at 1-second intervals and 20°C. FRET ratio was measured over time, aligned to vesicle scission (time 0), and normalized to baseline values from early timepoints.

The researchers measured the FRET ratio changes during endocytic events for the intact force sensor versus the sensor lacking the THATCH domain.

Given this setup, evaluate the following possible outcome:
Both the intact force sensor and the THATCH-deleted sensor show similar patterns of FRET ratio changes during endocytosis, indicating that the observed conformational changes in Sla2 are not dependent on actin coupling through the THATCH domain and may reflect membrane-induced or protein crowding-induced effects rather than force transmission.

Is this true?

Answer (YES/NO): NO